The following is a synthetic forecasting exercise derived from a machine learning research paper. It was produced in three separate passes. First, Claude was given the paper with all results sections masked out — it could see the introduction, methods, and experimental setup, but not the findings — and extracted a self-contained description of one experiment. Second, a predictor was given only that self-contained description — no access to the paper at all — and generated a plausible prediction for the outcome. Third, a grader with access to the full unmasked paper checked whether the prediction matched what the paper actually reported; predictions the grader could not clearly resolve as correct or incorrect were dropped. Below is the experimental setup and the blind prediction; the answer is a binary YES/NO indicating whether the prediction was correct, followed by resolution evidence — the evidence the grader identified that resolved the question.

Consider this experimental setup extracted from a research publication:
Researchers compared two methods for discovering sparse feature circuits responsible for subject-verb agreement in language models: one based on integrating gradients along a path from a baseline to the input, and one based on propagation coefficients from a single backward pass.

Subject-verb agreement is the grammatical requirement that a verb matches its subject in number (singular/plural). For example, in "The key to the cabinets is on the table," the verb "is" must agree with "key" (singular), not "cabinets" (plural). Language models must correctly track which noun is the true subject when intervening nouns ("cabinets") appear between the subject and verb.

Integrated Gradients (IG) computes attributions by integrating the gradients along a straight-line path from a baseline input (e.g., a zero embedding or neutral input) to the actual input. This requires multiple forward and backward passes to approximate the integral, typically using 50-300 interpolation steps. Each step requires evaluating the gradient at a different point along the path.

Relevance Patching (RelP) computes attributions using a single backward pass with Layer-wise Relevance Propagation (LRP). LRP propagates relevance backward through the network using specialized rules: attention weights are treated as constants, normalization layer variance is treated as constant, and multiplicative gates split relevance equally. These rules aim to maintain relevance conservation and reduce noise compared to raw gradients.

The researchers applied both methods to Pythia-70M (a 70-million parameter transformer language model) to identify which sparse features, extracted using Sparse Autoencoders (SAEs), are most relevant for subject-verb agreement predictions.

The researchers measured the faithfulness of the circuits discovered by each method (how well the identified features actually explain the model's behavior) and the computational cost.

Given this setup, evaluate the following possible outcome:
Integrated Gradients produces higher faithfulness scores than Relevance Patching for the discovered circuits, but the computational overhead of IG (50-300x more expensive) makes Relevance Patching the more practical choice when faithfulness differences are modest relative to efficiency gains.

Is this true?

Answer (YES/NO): NO